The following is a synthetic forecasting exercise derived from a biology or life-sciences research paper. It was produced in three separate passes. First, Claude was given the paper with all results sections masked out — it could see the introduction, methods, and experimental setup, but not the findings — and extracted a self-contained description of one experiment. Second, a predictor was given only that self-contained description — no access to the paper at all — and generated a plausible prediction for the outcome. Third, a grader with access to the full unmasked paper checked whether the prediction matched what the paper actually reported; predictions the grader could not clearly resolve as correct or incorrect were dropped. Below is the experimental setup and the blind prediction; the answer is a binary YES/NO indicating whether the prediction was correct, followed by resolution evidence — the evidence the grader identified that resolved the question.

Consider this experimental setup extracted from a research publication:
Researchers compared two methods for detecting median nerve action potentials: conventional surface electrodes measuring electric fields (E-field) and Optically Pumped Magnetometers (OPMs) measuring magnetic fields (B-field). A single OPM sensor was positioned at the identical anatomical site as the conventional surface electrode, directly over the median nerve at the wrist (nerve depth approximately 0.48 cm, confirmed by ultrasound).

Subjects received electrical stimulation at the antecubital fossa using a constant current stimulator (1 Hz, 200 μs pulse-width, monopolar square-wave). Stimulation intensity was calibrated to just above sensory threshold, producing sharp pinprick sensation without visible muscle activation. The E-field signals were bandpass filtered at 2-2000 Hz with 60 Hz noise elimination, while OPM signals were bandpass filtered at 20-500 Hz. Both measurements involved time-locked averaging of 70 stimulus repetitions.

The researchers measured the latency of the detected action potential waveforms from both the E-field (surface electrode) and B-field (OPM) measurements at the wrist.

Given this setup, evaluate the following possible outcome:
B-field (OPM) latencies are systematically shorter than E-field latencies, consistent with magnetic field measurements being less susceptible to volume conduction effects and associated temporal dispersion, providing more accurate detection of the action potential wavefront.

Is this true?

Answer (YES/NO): NO